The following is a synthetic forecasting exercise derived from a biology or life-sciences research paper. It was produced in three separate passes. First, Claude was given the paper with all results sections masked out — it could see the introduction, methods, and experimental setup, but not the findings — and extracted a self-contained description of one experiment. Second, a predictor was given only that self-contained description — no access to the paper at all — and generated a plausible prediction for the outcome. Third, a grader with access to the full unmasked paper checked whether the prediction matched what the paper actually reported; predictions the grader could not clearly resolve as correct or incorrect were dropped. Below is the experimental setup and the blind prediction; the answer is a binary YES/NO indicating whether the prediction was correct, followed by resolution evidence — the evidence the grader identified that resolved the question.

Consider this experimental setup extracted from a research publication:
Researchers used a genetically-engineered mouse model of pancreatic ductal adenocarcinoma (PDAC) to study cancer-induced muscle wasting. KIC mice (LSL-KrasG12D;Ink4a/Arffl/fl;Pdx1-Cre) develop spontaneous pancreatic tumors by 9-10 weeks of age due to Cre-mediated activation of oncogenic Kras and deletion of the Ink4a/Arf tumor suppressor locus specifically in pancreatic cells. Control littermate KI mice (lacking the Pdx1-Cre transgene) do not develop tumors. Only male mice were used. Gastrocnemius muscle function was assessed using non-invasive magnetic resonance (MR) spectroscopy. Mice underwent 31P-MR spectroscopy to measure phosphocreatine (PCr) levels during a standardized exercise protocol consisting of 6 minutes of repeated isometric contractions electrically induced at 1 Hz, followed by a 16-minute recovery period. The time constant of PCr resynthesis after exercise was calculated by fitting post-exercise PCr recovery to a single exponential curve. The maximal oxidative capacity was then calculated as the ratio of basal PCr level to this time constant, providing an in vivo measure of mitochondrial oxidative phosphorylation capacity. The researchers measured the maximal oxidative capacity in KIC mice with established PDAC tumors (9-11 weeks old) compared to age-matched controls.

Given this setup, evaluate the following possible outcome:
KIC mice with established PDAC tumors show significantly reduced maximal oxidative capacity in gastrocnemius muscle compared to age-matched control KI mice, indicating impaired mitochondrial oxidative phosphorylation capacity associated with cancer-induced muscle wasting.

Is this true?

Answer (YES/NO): YES